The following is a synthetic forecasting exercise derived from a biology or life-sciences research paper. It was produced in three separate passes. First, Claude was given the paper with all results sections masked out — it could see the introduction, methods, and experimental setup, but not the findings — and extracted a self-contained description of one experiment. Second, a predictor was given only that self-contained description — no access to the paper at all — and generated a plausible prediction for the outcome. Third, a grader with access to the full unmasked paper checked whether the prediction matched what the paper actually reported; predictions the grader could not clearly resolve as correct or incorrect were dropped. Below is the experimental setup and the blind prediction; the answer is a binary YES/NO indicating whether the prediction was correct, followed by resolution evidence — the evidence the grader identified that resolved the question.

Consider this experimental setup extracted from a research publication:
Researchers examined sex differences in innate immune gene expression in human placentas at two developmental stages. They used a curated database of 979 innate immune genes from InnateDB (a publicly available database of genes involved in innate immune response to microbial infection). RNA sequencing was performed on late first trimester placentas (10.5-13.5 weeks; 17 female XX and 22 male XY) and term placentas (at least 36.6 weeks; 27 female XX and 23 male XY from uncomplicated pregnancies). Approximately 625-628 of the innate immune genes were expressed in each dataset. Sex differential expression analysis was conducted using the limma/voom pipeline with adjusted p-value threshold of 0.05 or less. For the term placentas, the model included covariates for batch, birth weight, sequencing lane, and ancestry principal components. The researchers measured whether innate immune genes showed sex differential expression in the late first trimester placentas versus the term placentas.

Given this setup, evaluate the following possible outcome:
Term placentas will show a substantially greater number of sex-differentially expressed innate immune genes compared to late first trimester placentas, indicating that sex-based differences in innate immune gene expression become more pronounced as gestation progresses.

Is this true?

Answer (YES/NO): NO